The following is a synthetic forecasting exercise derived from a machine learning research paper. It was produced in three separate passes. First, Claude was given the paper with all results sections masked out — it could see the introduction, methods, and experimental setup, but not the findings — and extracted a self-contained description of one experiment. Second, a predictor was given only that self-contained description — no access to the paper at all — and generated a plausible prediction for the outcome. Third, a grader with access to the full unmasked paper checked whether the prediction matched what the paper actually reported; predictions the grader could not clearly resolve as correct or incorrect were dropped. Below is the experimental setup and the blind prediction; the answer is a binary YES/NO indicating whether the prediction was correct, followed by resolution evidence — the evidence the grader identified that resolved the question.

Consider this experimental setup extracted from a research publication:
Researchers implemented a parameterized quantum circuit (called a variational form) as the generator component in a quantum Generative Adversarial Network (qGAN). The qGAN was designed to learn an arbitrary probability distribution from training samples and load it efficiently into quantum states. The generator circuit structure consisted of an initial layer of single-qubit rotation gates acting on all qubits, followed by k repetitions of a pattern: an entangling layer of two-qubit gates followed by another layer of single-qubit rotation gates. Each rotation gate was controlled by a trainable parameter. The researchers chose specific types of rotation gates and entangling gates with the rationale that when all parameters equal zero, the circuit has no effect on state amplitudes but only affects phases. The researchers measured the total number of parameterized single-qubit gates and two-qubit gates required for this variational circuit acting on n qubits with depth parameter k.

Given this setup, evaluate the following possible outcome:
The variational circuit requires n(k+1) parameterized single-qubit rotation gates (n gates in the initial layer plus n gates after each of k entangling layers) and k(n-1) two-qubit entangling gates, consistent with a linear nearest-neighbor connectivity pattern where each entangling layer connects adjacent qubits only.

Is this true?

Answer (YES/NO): NO